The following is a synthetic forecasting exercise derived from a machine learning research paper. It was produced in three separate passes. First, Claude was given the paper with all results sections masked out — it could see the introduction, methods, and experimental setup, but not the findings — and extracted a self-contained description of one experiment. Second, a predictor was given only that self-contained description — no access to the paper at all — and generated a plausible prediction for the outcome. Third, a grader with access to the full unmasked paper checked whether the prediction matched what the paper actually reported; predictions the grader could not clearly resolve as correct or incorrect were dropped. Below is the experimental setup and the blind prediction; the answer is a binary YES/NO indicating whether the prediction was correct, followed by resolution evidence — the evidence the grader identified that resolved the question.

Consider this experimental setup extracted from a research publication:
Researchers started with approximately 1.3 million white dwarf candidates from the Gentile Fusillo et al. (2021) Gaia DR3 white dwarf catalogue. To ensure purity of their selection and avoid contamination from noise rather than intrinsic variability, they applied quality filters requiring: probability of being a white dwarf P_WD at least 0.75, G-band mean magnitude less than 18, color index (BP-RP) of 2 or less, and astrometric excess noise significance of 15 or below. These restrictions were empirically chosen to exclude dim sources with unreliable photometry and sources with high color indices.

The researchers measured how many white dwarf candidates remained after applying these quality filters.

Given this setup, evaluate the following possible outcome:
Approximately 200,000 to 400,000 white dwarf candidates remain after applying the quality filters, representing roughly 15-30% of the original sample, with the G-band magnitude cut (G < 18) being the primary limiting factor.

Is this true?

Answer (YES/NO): NO